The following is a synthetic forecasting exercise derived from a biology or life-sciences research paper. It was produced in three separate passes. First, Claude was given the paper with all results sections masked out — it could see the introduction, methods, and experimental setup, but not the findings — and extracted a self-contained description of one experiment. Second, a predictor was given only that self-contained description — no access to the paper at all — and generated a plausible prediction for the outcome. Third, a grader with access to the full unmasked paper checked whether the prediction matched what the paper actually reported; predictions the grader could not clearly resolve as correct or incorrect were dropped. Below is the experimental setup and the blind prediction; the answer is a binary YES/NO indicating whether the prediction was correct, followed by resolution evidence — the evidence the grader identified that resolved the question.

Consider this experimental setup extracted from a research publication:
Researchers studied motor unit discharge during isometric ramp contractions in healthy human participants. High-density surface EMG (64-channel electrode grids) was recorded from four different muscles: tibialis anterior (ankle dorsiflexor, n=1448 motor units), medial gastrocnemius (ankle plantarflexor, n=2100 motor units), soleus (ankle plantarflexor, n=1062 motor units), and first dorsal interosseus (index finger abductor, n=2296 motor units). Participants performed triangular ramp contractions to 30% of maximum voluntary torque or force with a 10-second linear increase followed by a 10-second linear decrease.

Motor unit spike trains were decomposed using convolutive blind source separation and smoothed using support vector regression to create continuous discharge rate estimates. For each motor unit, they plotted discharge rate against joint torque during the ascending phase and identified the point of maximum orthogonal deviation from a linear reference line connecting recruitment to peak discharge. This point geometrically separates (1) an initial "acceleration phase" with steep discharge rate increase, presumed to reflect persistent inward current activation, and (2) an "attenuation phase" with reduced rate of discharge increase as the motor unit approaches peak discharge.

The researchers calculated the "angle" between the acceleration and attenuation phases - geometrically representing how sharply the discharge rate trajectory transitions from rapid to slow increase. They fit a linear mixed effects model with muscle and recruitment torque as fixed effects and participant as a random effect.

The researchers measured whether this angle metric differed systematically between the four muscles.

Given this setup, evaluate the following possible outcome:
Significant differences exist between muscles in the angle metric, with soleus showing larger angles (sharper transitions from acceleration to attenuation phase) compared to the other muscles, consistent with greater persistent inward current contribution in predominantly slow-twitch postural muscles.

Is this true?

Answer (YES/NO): NO